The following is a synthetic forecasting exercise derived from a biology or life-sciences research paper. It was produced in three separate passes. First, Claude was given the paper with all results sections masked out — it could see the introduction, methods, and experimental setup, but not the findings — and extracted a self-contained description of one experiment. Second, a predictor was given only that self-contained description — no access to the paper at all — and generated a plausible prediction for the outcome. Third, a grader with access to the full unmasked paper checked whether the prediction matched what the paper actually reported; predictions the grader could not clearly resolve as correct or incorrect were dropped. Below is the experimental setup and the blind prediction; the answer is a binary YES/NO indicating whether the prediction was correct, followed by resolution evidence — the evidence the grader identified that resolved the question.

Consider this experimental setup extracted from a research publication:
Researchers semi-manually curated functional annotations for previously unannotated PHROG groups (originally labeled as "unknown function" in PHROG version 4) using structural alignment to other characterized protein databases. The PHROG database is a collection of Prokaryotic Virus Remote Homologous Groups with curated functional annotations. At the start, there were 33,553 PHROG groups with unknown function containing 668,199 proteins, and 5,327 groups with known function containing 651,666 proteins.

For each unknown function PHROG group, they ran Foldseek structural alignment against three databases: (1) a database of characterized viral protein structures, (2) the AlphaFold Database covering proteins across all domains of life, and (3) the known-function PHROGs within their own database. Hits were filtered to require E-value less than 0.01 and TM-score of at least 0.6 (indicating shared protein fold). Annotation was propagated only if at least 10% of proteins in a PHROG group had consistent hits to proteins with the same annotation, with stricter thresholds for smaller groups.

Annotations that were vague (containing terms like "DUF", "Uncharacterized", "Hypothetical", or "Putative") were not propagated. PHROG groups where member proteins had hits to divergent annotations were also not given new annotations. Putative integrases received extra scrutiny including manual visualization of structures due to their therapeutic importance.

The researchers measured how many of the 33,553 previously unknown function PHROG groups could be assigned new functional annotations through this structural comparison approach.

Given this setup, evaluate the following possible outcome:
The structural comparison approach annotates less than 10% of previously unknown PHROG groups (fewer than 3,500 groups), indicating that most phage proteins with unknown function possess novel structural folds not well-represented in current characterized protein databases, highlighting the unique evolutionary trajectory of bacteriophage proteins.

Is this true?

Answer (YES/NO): YES